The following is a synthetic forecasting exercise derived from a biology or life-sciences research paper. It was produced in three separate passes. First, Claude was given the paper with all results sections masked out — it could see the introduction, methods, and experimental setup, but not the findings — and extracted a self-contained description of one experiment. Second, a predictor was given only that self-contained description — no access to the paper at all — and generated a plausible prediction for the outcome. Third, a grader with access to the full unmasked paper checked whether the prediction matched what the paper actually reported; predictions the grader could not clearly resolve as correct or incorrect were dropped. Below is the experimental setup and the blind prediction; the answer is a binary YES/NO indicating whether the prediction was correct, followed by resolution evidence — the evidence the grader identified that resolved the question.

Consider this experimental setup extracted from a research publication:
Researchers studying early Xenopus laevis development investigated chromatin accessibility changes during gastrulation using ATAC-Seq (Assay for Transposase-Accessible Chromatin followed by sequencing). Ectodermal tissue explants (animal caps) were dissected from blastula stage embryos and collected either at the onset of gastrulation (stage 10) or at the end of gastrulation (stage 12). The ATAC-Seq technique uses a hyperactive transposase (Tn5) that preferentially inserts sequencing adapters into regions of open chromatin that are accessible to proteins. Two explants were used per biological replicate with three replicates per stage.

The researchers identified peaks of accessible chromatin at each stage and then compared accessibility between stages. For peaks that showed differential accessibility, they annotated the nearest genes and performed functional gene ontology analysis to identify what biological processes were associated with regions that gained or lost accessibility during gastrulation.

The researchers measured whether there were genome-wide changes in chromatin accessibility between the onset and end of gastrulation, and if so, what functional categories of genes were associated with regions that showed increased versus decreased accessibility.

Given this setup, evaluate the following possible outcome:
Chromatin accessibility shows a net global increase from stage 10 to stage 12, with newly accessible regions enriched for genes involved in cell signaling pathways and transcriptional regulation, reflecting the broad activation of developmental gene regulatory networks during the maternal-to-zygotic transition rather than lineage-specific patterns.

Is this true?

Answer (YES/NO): NO